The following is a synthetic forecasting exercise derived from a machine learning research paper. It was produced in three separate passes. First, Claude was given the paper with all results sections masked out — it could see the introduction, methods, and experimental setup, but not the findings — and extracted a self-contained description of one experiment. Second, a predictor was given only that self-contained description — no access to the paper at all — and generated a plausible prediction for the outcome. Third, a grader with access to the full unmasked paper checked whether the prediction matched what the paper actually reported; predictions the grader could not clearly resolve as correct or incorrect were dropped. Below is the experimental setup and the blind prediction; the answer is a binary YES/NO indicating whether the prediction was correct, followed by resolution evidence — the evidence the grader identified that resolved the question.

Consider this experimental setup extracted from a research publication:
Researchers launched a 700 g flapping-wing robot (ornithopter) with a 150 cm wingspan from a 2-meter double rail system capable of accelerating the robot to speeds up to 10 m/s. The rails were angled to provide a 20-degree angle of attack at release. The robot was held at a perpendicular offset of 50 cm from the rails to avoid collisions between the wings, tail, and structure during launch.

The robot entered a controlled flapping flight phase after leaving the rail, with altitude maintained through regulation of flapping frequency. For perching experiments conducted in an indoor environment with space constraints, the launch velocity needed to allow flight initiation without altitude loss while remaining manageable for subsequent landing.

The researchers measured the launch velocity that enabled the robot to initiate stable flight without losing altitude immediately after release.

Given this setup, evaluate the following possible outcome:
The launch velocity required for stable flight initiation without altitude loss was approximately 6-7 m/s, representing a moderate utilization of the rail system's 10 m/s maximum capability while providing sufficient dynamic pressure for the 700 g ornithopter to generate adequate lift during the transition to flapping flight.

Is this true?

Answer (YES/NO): NO